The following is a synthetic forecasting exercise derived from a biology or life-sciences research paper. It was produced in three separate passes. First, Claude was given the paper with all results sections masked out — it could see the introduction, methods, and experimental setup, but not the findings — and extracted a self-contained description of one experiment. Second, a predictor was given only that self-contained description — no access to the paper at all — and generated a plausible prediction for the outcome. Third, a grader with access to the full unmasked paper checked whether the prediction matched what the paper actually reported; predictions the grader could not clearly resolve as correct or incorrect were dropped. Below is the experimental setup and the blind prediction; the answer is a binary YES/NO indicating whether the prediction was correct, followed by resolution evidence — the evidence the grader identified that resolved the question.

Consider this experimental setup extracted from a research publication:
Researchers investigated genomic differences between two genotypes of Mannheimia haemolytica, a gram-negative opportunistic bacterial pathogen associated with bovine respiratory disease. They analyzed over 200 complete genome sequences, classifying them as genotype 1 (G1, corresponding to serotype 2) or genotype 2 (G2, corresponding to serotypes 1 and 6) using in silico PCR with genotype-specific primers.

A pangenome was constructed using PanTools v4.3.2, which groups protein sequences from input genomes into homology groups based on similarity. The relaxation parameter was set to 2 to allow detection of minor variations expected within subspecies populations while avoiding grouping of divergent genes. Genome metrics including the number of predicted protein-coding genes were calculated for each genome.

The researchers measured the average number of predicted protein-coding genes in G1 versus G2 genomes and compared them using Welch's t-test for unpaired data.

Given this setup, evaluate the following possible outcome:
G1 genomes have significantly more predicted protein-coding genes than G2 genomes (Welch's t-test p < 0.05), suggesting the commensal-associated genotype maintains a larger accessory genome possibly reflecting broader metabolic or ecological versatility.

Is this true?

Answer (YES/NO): NO